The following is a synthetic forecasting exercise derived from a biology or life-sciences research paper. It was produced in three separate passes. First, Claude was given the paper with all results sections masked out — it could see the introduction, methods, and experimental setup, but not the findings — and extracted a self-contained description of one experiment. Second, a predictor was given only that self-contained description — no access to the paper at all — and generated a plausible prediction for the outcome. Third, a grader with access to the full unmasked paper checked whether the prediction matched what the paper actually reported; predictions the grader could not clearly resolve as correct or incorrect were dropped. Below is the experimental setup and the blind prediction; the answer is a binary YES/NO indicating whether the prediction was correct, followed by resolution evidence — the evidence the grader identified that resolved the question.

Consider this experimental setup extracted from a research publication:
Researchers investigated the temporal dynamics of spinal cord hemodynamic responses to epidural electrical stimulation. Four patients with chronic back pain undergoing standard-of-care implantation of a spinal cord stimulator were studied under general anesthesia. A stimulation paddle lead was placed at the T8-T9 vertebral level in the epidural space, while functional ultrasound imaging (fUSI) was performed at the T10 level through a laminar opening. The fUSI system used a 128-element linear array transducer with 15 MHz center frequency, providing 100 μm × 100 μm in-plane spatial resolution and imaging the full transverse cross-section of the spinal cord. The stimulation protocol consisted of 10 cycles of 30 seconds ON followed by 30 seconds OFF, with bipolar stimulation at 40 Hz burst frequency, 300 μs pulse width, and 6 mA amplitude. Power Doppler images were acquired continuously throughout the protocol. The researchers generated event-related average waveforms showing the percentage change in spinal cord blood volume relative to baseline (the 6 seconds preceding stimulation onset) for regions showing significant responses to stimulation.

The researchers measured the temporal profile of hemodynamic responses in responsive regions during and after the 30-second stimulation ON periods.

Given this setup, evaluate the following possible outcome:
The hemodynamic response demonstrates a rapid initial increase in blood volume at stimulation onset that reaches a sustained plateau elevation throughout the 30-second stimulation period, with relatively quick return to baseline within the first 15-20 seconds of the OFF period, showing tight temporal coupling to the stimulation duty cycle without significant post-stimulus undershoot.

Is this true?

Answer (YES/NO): NO